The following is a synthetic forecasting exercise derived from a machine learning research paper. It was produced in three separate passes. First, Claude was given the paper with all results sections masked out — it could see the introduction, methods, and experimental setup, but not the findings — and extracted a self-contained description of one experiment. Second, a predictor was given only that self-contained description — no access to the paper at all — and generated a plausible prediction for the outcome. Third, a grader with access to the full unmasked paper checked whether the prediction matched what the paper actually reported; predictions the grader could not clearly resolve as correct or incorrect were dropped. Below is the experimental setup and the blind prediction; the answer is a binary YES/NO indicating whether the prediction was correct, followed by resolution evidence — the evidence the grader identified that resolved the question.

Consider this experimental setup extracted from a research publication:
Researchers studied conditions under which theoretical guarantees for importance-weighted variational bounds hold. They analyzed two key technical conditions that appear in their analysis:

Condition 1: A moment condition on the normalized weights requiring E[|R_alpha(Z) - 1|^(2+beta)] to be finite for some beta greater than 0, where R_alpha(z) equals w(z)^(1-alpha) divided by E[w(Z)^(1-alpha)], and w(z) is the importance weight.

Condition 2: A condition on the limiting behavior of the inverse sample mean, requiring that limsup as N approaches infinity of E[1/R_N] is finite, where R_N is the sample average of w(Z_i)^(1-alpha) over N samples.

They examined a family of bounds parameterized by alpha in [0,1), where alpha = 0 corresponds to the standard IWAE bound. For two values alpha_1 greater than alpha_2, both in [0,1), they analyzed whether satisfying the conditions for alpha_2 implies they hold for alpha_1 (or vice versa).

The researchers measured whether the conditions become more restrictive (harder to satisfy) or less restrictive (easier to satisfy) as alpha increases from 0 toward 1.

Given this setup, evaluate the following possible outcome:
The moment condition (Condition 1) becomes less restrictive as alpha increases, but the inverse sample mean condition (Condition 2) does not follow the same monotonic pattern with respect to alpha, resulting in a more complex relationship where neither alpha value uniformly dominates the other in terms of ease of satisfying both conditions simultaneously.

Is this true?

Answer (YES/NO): NO